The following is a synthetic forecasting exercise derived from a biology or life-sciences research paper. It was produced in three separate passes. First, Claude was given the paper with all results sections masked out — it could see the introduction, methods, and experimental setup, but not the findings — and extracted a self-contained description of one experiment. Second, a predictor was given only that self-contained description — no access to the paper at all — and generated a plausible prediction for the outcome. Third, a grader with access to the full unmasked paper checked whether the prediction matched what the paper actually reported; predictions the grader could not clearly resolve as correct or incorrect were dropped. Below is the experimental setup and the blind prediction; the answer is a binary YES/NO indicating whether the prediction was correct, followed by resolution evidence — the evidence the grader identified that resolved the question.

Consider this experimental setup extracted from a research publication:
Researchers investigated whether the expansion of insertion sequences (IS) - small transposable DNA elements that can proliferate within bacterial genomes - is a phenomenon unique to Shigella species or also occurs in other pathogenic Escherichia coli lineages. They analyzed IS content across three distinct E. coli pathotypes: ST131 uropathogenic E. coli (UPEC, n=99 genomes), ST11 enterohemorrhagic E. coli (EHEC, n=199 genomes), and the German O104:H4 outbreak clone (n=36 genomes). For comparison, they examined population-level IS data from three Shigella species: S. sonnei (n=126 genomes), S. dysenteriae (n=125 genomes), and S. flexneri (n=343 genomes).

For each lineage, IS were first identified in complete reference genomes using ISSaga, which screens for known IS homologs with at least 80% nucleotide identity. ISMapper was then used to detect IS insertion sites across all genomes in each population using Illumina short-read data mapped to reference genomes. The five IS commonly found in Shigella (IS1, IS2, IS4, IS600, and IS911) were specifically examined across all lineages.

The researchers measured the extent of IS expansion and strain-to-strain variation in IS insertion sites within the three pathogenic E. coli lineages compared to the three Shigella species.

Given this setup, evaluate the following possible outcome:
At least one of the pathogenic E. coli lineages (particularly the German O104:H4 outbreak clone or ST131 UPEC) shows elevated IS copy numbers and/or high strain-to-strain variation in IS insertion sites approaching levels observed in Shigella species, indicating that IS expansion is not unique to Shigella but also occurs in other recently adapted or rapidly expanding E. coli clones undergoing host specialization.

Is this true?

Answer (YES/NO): NO